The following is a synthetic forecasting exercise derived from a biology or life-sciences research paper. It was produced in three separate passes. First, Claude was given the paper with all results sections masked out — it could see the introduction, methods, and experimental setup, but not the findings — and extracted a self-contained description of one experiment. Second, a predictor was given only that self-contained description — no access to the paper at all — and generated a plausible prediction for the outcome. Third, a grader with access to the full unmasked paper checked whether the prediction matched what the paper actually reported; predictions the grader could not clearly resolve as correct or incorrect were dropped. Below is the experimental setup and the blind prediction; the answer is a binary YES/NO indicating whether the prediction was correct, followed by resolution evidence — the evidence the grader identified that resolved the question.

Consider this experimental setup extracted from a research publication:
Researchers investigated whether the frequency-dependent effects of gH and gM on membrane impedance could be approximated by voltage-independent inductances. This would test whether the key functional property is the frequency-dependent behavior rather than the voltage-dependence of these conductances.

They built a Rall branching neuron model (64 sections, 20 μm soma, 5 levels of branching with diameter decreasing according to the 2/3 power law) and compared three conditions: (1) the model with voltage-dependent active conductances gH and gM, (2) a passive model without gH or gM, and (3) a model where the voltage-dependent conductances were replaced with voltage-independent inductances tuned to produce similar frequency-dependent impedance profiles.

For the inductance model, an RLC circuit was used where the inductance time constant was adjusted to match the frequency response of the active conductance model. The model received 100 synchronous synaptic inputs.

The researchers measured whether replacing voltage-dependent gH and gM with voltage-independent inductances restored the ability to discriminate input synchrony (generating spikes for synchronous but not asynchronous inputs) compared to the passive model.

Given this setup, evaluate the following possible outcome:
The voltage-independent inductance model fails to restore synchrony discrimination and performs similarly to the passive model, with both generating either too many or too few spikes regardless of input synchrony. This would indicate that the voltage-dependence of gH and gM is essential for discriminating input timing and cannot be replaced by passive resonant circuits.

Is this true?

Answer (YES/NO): NO